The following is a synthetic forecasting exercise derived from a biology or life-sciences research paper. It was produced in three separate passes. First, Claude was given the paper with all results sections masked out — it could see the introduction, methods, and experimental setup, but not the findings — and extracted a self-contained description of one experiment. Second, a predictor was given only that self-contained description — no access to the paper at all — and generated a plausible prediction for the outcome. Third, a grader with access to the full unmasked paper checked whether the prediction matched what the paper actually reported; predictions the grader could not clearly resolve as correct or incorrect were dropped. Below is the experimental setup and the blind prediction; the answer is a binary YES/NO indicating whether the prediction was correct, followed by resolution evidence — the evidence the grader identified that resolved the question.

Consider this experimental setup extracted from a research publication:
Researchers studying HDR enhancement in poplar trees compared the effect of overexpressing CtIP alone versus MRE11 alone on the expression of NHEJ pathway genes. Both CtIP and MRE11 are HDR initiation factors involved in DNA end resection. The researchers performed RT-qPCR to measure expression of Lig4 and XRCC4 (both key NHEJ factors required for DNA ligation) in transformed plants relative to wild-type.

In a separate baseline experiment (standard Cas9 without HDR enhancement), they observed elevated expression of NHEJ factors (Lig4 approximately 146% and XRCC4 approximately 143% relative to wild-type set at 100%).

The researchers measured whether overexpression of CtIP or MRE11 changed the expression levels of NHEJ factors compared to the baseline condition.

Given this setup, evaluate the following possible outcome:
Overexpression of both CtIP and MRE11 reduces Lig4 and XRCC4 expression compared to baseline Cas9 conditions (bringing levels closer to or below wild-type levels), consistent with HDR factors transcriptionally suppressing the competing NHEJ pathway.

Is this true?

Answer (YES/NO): YES